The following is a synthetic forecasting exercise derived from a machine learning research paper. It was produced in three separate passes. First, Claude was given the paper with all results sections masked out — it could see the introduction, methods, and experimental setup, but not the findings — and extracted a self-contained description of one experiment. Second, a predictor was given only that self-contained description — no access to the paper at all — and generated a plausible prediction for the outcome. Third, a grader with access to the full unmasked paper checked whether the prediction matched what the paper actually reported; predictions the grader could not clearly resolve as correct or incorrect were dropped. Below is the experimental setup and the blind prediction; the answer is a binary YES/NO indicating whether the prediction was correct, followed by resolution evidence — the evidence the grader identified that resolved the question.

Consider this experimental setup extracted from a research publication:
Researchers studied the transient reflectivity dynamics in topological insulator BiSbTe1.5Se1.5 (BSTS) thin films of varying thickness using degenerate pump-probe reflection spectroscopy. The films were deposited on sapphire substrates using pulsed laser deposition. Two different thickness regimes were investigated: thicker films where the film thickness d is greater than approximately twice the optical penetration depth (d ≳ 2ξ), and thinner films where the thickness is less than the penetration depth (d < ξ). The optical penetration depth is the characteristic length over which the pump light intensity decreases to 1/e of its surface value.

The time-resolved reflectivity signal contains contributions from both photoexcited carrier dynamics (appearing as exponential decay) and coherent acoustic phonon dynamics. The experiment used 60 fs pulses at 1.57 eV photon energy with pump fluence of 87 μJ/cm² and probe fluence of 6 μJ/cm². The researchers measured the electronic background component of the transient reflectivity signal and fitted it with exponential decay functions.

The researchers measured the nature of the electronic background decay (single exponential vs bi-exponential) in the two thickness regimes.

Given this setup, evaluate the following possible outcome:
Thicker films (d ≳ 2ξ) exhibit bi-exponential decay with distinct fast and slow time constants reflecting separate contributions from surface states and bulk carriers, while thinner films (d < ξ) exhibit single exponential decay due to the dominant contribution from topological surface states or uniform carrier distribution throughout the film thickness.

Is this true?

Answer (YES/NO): NO